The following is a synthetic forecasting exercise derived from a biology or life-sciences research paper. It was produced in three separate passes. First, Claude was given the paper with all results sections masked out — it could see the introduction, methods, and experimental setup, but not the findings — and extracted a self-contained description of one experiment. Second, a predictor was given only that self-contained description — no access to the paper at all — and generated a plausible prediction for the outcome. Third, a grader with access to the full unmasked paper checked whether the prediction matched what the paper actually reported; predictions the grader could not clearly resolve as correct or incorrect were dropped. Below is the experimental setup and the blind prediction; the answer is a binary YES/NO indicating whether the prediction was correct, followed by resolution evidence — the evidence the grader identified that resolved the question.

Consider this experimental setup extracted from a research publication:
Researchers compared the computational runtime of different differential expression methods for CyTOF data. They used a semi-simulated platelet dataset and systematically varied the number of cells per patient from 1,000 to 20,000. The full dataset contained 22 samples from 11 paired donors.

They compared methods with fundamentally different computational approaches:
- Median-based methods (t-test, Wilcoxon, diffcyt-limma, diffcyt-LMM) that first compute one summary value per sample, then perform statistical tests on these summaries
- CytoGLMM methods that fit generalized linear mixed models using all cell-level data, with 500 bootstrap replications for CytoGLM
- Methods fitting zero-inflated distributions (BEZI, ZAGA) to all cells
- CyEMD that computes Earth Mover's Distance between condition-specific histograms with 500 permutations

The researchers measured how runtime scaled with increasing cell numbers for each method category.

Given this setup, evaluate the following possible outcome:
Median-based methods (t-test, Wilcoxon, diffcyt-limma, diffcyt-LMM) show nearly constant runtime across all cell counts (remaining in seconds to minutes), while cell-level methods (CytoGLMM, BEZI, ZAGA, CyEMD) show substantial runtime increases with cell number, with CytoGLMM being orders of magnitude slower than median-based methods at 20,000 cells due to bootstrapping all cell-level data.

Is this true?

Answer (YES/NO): NO